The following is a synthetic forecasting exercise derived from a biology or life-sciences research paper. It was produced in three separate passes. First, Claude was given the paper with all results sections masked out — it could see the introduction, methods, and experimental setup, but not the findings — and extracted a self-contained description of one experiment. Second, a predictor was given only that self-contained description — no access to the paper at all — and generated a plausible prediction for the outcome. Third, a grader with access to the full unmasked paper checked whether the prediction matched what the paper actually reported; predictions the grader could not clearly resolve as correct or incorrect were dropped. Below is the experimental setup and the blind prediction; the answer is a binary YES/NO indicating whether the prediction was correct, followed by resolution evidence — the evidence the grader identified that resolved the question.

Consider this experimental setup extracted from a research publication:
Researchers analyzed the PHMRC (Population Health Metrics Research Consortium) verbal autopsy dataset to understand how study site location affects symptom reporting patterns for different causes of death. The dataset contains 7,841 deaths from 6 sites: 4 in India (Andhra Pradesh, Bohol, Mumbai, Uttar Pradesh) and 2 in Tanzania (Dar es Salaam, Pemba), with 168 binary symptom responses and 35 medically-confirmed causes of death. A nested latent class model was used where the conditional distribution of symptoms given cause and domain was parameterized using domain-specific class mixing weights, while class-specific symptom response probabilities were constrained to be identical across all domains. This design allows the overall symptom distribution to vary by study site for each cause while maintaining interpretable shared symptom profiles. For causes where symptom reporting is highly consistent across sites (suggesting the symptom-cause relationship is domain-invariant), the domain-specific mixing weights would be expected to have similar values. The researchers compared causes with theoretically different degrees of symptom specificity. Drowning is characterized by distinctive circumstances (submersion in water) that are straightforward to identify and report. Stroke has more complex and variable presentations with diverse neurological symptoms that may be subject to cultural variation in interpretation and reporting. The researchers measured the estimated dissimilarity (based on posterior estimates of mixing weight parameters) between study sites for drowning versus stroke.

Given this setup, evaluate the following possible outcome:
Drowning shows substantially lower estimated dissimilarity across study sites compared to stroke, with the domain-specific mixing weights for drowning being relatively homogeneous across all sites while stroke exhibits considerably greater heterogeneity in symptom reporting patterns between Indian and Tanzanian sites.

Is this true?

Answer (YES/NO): YES